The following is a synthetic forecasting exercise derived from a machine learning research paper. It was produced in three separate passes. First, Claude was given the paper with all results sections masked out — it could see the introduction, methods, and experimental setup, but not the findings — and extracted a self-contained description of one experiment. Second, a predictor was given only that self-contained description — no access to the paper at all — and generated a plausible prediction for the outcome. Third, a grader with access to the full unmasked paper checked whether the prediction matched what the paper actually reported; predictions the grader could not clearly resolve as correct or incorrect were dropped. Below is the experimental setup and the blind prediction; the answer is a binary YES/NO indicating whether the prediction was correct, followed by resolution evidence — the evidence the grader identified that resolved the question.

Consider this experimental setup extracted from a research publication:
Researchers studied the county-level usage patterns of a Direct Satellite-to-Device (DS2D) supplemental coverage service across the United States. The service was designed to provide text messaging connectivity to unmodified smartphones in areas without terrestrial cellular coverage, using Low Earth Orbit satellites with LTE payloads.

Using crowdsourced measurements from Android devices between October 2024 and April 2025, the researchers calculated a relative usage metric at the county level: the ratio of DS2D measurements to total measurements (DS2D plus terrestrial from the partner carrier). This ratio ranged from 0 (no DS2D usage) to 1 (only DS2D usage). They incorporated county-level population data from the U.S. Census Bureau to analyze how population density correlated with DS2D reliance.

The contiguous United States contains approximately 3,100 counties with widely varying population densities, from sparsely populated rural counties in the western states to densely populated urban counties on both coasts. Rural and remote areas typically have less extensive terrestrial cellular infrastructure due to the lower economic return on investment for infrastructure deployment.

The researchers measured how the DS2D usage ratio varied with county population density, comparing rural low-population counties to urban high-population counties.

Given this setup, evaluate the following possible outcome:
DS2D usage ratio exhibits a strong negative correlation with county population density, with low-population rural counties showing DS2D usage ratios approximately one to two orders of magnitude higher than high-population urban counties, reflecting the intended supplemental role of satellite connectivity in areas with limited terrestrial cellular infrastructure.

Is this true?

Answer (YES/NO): NO